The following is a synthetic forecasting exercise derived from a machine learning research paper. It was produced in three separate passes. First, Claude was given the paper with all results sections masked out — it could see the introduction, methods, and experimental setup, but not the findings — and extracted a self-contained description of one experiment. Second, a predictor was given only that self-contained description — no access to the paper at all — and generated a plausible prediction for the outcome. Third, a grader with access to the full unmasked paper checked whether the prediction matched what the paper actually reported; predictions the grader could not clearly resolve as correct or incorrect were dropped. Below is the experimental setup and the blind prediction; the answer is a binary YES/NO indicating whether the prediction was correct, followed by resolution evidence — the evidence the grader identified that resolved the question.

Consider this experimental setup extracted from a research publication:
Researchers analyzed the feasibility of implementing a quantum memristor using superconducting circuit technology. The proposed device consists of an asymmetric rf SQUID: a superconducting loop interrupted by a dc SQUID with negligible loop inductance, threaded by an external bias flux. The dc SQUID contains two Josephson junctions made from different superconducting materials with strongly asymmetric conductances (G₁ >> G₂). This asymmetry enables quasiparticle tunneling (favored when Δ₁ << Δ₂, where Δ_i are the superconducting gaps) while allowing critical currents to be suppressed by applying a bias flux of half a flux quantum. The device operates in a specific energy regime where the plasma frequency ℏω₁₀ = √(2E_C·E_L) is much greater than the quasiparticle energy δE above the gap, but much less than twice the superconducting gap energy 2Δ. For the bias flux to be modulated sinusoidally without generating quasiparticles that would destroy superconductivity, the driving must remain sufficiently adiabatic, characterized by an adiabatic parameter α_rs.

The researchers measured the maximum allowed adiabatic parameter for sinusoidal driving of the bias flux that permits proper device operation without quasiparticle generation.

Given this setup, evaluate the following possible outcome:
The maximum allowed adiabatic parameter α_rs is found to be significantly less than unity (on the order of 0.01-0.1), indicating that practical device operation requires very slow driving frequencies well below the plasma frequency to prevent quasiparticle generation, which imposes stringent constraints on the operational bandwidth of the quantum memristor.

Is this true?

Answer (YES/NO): NO